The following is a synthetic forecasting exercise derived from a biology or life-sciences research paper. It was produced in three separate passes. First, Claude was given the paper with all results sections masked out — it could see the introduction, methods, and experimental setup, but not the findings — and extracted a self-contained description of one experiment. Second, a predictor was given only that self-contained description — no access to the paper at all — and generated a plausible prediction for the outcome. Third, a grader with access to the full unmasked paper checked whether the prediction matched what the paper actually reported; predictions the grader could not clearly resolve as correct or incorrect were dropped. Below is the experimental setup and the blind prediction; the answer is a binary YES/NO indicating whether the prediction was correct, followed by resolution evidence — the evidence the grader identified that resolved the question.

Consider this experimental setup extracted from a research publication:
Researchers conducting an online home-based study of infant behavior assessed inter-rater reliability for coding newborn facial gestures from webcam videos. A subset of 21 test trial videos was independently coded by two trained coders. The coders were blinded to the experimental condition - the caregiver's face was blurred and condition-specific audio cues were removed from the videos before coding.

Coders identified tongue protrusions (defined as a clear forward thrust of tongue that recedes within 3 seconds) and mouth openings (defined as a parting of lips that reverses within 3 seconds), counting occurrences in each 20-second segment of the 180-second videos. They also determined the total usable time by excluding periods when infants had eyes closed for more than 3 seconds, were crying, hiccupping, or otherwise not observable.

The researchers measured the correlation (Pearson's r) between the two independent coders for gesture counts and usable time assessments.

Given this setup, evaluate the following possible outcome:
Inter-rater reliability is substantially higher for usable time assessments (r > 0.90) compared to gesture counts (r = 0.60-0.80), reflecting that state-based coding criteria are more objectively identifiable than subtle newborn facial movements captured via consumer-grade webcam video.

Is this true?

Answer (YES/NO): NO